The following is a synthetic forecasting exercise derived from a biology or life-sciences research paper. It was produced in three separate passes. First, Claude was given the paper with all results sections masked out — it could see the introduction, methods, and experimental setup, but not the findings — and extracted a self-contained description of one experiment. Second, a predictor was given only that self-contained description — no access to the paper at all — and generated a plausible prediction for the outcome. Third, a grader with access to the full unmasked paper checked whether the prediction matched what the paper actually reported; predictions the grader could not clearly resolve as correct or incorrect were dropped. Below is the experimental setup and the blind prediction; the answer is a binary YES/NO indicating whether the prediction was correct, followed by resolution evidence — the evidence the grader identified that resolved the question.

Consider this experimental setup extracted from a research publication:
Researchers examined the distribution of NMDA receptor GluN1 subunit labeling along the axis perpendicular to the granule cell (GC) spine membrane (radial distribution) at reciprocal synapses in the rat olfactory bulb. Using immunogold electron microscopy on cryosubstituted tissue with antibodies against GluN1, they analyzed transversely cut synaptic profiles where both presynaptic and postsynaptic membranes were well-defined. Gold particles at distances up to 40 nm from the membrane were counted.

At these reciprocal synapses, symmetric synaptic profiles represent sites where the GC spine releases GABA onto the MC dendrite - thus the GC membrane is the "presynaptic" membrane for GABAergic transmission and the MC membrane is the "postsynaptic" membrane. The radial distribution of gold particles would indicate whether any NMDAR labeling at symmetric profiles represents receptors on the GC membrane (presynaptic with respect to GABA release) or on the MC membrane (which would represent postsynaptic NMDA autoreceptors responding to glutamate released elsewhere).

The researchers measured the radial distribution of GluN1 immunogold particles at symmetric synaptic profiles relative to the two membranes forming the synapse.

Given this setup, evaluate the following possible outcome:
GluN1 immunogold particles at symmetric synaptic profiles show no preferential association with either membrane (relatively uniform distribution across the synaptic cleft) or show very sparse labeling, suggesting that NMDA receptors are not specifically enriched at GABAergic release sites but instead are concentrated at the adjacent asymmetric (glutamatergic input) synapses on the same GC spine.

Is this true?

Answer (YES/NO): NO